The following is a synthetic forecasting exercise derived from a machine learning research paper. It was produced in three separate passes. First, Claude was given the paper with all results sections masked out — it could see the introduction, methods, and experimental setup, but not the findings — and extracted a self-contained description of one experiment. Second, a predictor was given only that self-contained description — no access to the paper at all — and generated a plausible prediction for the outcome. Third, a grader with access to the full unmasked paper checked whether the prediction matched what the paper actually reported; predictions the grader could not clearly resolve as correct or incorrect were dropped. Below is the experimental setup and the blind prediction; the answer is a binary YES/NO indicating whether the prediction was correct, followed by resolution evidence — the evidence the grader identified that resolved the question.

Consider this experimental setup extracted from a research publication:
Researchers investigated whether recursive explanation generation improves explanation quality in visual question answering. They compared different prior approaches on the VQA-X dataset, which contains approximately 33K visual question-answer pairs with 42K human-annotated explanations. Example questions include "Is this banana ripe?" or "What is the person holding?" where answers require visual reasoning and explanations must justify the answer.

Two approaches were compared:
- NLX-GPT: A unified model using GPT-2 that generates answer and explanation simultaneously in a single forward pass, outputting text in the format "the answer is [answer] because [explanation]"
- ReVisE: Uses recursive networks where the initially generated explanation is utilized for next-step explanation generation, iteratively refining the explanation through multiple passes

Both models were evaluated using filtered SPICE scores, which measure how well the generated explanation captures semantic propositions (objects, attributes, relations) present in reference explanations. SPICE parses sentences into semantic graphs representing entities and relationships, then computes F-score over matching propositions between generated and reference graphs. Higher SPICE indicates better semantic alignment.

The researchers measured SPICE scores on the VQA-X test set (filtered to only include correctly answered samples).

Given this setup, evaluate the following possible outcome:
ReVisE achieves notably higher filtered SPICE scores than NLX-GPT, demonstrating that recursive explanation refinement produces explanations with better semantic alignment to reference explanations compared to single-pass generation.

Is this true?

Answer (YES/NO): NO